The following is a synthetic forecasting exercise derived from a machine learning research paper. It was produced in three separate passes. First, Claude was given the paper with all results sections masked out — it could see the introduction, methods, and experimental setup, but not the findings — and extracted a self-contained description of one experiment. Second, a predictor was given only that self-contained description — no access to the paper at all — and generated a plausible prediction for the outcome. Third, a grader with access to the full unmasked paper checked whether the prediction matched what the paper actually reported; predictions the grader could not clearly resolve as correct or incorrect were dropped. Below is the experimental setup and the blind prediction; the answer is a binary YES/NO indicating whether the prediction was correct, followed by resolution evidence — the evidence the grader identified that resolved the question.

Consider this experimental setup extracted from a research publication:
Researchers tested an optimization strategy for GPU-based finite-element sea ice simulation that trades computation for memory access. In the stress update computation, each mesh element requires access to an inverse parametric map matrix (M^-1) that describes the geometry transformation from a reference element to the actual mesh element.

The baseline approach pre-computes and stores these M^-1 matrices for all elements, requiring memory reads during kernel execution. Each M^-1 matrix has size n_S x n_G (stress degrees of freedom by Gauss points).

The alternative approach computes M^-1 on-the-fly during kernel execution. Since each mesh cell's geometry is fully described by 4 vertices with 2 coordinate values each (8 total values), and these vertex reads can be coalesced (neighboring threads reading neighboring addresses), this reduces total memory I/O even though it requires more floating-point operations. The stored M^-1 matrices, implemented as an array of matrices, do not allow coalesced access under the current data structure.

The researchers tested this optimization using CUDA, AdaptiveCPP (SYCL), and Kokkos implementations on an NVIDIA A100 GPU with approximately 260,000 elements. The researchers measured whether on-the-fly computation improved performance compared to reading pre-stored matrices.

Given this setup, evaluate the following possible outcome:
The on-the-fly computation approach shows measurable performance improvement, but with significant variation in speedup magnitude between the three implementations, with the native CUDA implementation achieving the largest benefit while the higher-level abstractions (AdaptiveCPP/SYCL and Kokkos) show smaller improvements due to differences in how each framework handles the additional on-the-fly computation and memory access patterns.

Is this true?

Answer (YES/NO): NO